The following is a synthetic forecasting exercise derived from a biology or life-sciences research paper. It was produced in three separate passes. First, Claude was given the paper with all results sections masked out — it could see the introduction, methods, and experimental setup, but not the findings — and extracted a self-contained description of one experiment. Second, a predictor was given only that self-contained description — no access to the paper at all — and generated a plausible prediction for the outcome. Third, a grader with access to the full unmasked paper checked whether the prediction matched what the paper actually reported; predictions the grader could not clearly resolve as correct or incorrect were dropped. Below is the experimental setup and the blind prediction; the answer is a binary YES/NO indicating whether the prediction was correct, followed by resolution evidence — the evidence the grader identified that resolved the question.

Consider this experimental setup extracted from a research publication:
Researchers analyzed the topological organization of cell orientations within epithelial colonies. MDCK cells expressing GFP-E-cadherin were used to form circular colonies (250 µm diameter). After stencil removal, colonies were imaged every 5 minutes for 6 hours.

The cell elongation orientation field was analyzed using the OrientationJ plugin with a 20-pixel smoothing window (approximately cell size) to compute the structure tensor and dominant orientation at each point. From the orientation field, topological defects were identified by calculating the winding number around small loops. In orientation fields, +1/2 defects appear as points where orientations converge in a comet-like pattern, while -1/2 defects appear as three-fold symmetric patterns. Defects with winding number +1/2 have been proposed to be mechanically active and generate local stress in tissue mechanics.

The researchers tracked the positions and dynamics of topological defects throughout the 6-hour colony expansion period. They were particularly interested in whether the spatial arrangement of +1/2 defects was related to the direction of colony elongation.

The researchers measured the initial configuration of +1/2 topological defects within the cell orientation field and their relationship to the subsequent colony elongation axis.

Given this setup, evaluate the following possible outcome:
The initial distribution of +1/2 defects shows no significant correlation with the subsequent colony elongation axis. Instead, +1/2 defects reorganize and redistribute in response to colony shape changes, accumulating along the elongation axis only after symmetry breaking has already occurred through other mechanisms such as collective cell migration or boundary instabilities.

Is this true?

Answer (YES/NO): NO